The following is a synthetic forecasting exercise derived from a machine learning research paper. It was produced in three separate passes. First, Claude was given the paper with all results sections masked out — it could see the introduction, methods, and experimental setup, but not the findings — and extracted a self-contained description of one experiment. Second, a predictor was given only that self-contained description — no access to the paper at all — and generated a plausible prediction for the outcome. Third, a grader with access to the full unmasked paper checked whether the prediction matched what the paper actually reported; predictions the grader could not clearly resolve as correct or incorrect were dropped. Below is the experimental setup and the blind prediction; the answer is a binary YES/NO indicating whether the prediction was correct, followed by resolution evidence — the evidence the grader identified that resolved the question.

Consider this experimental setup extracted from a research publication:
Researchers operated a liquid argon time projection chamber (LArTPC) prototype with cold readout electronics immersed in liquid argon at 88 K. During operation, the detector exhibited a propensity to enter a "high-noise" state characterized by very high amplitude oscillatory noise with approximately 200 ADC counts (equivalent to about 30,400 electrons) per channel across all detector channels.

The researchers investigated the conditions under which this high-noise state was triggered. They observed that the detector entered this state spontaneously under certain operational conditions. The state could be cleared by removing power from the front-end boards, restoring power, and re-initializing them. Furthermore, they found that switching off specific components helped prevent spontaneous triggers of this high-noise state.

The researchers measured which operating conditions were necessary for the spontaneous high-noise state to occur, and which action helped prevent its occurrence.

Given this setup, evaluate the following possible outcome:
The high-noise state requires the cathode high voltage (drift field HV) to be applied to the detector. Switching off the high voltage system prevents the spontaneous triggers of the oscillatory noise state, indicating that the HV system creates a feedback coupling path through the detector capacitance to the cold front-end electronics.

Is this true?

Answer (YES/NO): NO